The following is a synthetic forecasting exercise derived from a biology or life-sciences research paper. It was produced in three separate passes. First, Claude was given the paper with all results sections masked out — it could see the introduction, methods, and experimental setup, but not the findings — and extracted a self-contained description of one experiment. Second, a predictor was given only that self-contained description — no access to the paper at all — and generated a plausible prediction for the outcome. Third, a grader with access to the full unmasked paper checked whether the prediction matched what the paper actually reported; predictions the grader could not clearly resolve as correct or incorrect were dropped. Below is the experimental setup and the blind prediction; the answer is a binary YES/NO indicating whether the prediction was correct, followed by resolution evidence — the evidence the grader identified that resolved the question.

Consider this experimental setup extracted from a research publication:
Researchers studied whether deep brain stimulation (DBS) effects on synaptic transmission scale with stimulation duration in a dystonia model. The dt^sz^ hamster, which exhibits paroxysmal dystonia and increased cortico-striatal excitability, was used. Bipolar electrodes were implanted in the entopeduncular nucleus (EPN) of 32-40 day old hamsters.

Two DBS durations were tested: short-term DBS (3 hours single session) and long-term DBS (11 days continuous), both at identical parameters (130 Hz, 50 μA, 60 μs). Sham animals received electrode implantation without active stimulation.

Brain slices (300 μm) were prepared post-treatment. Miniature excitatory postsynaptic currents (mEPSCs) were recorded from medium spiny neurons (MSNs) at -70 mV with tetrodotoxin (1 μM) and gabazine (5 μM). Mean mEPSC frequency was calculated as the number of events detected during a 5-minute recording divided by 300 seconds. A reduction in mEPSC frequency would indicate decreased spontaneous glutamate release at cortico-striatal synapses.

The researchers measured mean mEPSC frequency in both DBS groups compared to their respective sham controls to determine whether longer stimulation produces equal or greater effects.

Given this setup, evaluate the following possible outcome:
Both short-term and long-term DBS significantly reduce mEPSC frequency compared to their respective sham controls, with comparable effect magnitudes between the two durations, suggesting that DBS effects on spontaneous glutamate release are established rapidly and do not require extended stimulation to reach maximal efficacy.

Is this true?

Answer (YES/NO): NO